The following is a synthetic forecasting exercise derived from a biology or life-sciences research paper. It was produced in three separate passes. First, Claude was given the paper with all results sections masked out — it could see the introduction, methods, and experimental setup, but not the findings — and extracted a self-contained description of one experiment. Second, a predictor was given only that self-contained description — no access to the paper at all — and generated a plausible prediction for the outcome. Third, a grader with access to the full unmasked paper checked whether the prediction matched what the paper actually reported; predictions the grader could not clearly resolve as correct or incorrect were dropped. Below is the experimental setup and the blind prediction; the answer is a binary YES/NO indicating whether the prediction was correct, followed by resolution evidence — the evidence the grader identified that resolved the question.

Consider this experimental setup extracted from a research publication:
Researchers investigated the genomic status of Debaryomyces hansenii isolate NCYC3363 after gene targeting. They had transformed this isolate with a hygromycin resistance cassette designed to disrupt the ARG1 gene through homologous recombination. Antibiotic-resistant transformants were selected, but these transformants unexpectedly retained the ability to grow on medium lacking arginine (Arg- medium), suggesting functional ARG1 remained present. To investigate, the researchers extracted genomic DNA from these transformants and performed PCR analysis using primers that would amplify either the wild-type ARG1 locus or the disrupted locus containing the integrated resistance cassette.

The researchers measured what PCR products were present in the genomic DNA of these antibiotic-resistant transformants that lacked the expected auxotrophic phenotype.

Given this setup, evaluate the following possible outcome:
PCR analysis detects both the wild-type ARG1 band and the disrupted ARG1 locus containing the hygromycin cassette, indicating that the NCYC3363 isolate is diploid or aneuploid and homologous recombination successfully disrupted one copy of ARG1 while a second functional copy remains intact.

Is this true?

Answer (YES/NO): NO